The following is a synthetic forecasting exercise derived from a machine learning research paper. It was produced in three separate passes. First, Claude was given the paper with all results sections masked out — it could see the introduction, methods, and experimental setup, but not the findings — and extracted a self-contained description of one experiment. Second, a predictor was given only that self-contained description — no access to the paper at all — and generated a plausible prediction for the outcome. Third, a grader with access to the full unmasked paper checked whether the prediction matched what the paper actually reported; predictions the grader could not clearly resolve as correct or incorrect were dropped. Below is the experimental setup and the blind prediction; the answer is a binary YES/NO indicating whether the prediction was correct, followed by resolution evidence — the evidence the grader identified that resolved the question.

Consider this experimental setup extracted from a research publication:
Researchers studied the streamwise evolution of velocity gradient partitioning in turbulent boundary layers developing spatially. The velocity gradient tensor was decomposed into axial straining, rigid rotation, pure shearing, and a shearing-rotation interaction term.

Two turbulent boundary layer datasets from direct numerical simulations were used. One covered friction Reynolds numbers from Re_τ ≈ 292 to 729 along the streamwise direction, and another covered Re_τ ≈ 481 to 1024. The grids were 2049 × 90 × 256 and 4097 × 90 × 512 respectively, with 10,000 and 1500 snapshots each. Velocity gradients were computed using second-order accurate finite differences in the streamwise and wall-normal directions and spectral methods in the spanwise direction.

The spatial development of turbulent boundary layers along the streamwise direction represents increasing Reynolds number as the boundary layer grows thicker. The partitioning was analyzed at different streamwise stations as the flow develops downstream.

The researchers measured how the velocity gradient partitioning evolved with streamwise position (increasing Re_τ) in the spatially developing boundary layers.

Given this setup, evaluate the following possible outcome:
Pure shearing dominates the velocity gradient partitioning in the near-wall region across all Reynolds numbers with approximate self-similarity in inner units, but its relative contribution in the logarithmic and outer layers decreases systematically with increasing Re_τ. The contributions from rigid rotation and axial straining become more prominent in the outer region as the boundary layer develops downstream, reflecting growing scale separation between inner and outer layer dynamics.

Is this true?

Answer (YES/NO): NO